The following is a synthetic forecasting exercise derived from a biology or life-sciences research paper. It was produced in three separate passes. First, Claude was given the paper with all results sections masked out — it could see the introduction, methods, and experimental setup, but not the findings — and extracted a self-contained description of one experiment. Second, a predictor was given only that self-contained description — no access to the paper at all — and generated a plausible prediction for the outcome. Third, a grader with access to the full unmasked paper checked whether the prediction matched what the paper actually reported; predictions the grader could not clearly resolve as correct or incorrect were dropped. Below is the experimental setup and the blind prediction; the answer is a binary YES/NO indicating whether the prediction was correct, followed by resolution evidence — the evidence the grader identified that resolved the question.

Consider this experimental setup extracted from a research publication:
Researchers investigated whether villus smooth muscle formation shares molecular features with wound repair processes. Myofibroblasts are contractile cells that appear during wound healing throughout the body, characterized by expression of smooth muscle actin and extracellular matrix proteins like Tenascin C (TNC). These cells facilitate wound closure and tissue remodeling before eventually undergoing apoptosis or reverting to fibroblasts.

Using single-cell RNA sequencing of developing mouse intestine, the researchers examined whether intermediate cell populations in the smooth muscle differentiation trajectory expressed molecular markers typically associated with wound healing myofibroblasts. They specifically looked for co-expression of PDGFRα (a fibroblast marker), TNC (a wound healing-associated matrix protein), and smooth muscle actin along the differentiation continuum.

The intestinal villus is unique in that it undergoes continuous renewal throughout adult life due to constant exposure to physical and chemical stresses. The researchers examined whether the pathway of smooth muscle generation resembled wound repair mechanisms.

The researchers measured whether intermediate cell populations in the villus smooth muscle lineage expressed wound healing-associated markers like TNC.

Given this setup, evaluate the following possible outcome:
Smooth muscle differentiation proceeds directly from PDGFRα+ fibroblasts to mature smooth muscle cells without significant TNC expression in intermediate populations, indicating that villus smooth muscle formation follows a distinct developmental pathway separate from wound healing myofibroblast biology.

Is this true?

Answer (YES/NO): NO